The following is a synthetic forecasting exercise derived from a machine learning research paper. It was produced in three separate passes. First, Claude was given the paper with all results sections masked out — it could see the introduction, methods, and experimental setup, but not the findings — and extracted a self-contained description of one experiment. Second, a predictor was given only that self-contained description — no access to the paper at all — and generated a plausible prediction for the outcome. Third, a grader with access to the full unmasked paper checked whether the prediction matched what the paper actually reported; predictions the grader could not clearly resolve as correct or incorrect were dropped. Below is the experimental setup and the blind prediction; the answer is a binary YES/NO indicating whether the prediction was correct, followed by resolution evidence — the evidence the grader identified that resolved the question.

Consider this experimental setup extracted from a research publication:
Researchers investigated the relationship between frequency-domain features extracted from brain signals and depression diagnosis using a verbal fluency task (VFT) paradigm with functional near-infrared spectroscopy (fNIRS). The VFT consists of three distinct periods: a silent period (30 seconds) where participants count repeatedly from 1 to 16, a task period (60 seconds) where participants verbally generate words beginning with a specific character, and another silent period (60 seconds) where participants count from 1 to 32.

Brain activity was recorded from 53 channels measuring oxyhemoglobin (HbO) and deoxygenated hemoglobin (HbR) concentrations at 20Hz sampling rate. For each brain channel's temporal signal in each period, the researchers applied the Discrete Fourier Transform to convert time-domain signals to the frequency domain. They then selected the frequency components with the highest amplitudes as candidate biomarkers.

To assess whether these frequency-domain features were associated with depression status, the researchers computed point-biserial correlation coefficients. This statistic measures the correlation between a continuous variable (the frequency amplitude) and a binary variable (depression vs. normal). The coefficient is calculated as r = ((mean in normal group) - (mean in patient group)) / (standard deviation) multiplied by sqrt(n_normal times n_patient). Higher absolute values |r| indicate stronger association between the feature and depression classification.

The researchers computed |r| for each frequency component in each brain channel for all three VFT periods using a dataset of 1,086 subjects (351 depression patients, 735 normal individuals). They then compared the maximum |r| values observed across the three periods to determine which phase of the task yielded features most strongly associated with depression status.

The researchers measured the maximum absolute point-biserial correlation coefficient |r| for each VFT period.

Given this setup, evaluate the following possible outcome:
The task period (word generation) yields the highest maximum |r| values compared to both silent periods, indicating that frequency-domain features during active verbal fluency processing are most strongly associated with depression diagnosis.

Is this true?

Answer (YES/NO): NO